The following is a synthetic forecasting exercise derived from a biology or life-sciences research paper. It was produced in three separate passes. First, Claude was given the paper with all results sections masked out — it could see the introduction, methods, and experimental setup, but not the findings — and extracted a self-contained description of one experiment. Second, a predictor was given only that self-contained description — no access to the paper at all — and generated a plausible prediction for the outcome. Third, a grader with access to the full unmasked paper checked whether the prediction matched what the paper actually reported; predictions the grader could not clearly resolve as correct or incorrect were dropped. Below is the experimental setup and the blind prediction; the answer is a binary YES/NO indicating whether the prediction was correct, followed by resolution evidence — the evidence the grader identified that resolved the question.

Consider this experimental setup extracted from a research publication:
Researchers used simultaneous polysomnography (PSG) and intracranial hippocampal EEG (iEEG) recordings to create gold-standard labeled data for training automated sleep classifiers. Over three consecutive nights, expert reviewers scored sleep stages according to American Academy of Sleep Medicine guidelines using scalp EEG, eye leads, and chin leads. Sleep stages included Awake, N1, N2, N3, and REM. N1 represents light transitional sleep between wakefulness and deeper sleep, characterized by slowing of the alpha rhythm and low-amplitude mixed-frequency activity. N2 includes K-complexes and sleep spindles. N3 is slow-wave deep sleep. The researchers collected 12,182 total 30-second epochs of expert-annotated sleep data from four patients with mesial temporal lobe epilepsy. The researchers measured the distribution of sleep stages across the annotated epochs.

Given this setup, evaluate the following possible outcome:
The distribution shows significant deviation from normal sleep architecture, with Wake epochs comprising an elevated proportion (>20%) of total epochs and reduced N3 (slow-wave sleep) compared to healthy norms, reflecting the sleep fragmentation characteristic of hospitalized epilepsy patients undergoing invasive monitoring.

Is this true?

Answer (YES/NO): NO